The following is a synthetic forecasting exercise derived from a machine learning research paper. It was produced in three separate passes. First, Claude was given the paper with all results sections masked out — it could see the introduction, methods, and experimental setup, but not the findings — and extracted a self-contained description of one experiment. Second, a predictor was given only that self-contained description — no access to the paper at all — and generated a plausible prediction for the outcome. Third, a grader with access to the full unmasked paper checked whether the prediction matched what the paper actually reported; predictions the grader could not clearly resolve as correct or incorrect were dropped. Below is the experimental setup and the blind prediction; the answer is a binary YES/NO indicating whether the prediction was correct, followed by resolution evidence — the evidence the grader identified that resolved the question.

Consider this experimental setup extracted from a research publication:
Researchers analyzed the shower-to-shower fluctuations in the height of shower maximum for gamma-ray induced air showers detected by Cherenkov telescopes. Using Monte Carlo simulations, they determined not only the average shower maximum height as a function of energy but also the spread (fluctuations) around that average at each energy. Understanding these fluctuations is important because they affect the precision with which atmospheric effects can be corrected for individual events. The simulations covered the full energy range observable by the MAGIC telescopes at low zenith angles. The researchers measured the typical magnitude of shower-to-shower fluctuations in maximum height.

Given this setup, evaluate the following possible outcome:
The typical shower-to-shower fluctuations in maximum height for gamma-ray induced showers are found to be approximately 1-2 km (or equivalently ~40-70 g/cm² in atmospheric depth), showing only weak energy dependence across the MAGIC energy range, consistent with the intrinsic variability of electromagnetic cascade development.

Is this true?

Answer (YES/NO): YES